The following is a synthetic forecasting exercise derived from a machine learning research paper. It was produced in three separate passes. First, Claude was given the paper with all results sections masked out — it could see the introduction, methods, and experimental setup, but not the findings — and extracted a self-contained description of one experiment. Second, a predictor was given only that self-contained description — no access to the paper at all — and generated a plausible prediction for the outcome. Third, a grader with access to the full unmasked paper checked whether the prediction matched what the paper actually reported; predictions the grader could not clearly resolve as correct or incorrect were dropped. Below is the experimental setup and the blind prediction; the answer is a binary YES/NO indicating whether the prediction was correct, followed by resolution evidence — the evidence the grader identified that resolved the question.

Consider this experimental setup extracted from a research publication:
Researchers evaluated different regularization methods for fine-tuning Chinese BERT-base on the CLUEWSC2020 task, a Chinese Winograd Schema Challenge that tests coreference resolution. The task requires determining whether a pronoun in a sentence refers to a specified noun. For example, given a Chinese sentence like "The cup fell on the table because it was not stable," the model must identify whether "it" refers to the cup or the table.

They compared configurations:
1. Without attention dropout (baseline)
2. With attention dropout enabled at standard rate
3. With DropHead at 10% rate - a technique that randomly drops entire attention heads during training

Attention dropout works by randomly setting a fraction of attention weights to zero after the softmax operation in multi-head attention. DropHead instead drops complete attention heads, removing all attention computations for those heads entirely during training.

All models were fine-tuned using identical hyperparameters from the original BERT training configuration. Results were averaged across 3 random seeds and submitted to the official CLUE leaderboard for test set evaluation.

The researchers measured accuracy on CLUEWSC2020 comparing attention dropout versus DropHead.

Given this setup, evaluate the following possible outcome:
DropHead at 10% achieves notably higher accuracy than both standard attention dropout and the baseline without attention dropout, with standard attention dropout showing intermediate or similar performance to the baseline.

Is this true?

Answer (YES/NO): YES